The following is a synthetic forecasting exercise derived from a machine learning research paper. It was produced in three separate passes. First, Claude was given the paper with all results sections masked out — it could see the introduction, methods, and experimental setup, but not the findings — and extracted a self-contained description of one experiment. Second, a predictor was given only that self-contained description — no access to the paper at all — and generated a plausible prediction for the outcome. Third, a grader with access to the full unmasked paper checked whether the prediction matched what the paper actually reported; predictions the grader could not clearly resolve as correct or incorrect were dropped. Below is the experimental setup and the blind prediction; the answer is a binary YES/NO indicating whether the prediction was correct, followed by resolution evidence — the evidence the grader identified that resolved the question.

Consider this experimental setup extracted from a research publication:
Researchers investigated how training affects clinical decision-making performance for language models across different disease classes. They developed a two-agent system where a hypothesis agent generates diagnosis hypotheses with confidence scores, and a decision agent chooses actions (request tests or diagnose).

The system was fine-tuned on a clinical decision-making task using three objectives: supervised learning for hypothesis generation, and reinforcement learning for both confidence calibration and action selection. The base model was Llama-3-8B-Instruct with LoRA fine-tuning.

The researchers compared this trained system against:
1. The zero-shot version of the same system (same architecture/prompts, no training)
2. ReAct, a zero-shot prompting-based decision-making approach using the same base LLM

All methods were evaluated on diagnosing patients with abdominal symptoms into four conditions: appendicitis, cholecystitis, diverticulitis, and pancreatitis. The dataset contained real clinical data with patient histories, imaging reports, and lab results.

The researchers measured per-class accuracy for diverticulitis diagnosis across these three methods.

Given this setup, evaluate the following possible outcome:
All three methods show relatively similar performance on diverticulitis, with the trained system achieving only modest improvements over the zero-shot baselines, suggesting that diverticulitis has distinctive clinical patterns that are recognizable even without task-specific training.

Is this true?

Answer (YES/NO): NO